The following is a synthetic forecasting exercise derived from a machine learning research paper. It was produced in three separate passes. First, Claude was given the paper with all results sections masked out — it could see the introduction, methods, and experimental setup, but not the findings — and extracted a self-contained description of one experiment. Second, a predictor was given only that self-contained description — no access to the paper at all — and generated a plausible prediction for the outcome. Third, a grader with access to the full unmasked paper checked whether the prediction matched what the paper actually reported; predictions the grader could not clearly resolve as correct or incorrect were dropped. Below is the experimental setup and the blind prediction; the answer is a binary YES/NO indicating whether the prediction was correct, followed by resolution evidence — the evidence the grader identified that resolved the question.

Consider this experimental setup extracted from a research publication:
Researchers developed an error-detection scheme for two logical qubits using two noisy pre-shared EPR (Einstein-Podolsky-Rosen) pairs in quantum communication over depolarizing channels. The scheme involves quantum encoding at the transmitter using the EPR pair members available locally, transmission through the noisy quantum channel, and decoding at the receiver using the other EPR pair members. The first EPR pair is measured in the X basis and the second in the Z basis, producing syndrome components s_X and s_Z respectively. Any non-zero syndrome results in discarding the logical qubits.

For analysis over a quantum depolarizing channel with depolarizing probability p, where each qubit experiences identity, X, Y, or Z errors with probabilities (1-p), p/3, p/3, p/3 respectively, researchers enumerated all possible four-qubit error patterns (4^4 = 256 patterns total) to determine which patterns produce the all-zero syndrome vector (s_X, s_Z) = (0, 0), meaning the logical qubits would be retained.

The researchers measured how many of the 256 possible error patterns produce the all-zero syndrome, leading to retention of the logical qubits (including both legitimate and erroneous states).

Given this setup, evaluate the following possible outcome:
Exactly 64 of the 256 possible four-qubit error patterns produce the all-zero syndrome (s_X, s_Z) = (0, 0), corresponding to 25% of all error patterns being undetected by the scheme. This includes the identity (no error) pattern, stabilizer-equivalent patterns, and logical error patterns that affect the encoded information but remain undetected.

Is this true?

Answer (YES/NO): YES